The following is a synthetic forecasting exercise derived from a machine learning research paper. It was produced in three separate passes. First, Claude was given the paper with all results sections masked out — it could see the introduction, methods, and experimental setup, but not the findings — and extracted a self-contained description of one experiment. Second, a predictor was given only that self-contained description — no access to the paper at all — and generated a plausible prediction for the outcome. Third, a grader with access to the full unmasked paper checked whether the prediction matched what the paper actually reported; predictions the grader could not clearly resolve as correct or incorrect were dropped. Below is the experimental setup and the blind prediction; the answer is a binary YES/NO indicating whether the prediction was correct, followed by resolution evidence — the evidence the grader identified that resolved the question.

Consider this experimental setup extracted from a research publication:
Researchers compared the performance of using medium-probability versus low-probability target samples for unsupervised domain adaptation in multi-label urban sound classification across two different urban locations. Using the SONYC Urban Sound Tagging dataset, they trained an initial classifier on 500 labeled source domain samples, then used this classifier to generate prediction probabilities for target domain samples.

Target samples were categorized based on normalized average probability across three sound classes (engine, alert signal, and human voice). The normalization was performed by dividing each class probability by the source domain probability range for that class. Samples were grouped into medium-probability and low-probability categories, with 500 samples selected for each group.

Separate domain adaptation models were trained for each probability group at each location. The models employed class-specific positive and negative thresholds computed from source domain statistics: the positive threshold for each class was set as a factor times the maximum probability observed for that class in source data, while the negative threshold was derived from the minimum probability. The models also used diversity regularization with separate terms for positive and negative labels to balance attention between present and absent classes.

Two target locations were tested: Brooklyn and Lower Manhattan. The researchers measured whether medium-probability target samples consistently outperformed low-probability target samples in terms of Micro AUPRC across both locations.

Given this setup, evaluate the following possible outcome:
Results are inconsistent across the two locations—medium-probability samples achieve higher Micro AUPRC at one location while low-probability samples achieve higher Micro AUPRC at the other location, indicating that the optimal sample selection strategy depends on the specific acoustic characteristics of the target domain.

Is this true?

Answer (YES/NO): YES